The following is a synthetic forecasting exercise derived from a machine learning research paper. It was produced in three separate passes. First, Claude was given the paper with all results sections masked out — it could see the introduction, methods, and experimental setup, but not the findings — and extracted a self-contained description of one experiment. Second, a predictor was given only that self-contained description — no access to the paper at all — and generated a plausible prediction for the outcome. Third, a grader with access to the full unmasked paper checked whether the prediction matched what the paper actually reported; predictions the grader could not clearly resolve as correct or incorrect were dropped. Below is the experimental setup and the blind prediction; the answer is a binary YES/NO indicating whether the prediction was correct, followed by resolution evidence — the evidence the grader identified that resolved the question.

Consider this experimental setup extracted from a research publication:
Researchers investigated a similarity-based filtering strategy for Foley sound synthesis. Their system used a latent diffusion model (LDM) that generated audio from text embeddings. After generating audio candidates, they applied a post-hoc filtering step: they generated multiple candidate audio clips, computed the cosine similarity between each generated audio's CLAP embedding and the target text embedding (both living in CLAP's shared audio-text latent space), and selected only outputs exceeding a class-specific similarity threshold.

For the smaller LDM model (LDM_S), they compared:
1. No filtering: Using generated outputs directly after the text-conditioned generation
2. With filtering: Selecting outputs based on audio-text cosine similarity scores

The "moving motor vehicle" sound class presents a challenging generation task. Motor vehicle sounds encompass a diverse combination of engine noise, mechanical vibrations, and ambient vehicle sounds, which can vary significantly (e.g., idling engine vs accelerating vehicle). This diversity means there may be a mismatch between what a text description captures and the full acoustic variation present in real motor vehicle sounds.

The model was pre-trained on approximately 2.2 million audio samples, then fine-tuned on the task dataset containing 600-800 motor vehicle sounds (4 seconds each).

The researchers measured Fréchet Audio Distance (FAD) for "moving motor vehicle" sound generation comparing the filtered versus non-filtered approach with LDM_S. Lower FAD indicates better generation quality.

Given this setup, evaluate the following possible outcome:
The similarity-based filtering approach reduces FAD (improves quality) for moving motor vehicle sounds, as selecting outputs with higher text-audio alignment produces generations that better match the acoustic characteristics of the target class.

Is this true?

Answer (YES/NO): NO